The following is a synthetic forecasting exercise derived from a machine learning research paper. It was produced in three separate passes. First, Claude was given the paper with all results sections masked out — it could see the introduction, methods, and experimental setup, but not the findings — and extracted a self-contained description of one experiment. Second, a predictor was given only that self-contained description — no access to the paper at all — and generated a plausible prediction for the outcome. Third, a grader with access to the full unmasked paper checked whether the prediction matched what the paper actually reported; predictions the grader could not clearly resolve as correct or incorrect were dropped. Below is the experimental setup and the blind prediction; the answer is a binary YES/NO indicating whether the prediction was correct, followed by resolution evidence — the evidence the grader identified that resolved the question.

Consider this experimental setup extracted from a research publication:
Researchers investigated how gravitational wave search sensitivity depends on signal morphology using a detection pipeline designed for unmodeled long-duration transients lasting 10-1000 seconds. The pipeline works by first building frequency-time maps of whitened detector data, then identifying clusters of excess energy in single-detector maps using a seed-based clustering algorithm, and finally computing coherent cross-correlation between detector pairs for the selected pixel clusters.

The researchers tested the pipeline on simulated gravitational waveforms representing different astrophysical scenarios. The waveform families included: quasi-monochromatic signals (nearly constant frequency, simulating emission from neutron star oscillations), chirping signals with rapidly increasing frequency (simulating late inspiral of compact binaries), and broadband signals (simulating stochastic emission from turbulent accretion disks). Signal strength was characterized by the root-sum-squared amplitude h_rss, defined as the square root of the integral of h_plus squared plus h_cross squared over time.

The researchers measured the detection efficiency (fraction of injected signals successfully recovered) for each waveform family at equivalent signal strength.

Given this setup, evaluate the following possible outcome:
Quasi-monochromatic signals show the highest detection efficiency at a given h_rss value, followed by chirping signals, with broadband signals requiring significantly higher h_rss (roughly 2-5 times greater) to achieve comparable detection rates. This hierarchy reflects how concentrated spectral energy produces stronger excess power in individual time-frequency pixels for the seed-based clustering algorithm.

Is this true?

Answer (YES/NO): NO